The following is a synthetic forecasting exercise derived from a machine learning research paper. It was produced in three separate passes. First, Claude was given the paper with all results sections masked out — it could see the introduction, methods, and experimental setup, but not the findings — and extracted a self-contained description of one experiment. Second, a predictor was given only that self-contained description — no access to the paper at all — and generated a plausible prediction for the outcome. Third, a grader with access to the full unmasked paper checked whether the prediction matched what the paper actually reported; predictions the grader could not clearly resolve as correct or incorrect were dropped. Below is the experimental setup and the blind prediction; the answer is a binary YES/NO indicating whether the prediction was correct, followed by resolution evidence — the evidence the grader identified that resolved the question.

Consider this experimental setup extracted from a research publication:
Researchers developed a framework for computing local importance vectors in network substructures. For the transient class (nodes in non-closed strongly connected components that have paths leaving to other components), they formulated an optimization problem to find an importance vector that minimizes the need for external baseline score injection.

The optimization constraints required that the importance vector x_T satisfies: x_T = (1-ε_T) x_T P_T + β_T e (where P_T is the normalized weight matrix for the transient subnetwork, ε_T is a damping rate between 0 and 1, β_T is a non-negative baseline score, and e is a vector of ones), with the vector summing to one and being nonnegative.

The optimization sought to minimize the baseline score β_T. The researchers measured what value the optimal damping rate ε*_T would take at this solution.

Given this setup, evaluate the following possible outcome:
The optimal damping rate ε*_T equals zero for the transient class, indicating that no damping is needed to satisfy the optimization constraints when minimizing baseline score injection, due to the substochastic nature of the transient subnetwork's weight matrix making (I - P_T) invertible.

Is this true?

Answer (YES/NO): YES